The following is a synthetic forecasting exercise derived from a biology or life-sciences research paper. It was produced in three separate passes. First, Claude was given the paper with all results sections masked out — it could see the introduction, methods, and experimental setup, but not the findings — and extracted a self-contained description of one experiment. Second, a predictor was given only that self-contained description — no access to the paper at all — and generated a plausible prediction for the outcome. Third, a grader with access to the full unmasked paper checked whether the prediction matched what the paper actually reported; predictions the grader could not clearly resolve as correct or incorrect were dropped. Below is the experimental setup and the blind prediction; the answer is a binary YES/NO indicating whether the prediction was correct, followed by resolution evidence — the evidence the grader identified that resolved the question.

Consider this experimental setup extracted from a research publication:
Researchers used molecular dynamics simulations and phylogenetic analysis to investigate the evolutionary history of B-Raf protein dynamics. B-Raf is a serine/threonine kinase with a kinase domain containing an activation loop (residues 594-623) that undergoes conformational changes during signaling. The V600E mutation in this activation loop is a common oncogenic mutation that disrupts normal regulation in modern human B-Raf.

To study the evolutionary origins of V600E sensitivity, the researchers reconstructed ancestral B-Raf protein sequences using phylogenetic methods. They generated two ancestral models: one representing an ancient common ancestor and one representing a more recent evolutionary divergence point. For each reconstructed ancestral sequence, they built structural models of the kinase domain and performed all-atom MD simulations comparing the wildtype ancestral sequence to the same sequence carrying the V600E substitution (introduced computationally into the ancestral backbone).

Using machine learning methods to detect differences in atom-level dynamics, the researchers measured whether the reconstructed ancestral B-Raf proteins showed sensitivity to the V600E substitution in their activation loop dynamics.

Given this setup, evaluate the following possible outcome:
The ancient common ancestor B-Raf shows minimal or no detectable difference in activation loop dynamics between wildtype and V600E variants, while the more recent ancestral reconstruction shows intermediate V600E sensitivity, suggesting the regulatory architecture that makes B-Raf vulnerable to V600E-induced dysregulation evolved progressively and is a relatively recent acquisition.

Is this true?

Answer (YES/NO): NO